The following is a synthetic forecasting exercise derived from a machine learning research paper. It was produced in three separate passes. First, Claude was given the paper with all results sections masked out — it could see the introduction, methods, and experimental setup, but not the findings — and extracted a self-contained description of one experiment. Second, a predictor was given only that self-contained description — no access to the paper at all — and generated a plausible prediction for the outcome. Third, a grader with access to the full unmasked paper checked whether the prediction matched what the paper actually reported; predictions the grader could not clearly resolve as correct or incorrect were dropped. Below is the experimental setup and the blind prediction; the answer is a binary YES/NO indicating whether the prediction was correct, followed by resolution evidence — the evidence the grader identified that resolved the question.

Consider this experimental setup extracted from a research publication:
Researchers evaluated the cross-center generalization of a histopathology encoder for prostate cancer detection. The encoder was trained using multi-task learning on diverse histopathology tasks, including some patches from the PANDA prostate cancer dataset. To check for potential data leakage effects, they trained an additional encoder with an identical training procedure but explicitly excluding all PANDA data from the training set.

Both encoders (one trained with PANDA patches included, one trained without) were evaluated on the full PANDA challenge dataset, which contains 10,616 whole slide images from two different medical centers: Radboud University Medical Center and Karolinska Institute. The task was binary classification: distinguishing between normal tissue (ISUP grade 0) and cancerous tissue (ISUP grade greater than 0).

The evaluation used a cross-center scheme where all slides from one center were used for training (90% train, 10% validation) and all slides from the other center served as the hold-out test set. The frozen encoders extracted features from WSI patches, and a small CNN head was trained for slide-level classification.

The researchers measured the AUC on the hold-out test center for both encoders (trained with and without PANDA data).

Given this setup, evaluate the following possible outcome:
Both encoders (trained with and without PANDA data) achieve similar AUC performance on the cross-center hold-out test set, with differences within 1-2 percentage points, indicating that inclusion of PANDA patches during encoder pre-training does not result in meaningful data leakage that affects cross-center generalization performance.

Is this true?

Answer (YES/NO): NO